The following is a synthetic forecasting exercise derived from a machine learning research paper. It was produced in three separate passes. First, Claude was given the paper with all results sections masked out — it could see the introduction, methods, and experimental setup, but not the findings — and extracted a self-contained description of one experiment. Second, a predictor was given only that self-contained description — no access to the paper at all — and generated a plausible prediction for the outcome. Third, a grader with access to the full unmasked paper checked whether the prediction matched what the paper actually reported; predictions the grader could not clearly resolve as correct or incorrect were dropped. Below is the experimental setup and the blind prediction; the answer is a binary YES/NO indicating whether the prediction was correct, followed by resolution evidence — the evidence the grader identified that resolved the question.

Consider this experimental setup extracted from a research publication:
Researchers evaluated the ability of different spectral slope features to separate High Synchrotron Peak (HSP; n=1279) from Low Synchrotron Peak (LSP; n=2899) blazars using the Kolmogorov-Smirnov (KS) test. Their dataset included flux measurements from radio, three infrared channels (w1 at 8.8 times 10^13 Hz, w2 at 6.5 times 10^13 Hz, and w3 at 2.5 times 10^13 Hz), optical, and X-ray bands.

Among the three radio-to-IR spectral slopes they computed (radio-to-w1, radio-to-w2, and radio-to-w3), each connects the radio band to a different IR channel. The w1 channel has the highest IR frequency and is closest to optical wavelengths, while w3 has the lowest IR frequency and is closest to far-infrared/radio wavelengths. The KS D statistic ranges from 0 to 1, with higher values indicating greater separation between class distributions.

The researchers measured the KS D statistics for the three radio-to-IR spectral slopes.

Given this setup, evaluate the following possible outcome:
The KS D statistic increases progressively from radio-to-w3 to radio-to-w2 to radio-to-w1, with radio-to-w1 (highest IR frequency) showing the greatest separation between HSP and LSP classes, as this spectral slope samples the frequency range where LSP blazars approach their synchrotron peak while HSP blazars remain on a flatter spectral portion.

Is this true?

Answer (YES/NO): YES